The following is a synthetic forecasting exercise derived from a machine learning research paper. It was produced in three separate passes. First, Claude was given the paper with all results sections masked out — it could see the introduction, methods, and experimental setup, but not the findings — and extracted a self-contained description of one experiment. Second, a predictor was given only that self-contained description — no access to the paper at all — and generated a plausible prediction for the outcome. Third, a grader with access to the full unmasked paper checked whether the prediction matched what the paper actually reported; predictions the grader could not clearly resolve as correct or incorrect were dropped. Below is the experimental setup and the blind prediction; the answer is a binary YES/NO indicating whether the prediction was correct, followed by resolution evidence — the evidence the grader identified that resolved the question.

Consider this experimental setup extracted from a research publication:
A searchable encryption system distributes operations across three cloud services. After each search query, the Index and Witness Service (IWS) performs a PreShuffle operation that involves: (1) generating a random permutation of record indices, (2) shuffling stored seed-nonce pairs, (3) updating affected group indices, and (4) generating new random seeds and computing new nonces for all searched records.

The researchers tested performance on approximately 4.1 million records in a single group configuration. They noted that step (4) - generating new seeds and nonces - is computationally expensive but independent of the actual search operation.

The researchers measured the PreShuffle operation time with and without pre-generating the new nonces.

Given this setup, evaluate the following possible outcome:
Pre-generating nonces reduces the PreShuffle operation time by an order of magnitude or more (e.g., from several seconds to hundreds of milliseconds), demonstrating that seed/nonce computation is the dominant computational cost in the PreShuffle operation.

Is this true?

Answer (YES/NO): NO